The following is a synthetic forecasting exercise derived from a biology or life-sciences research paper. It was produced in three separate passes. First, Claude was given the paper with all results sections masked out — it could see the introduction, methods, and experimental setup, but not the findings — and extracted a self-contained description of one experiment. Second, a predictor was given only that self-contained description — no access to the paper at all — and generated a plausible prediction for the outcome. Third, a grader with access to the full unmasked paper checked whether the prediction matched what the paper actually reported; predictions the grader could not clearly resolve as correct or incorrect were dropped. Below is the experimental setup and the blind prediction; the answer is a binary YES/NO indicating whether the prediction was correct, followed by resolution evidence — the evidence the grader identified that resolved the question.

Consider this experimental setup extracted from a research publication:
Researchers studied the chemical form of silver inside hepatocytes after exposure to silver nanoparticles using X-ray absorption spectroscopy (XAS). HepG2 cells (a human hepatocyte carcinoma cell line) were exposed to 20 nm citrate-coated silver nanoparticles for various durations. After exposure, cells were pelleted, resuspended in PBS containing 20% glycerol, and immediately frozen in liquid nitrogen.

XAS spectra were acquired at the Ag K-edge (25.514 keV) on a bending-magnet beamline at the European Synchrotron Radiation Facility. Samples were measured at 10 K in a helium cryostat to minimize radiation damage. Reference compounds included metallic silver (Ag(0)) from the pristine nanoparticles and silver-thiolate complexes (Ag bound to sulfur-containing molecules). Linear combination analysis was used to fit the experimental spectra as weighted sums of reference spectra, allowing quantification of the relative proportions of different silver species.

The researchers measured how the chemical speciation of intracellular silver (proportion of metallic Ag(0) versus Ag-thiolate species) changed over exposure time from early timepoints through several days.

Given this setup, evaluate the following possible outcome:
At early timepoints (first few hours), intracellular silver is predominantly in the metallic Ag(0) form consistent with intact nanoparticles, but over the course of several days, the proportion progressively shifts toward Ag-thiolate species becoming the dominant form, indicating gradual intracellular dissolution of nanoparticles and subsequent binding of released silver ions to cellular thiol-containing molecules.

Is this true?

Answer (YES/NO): NO